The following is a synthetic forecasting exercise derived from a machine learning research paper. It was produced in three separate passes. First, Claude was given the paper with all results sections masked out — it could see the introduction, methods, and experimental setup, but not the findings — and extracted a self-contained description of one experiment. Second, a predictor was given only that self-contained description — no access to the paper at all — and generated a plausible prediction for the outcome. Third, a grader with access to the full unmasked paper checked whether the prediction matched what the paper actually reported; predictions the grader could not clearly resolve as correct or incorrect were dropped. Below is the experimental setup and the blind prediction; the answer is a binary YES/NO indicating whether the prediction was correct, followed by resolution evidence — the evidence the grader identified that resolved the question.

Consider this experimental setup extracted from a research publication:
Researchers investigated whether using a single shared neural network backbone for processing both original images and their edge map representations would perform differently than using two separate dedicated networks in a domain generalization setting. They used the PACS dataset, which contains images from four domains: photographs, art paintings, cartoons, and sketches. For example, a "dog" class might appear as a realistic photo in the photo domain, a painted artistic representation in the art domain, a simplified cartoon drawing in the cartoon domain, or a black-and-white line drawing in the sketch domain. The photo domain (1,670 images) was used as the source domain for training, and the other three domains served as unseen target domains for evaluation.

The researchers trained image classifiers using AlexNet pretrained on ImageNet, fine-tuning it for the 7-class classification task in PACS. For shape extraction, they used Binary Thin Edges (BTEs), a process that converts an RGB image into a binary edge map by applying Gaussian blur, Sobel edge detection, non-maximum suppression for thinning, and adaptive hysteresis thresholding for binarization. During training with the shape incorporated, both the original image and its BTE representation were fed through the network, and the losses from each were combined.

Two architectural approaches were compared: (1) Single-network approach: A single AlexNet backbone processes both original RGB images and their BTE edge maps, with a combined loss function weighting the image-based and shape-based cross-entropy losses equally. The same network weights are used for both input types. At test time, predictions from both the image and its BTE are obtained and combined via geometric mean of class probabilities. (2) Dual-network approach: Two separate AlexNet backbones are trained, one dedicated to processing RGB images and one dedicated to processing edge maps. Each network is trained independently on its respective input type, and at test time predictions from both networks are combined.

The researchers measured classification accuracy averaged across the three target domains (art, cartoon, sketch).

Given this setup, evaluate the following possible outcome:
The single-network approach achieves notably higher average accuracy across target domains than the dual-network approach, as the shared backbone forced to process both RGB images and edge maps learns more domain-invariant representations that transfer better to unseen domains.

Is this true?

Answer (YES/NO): YES